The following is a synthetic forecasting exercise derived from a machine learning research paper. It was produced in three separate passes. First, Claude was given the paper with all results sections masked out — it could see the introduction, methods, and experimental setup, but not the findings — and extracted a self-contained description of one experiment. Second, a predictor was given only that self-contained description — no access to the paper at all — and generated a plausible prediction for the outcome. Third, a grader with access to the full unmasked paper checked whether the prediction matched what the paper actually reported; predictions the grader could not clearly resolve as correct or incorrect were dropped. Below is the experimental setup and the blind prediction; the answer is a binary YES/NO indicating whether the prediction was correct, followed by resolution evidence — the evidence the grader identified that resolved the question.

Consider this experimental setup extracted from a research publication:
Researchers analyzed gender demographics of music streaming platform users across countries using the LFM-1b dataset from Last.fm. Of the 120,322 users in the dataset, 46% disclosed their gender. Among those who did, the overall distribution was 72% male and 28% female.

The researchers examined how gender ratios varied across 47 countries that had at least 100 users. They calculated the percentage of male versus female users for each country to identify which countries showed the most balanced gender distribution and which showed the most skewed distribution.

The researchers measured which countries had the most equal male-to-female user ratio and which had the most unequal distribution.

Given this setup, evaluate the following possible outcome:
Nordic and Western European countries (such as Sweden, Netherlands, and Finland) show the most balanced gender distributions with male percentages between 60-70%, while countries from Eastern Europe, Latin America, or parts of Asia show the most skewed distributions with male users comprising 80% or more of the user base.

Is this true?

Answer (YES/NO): NO